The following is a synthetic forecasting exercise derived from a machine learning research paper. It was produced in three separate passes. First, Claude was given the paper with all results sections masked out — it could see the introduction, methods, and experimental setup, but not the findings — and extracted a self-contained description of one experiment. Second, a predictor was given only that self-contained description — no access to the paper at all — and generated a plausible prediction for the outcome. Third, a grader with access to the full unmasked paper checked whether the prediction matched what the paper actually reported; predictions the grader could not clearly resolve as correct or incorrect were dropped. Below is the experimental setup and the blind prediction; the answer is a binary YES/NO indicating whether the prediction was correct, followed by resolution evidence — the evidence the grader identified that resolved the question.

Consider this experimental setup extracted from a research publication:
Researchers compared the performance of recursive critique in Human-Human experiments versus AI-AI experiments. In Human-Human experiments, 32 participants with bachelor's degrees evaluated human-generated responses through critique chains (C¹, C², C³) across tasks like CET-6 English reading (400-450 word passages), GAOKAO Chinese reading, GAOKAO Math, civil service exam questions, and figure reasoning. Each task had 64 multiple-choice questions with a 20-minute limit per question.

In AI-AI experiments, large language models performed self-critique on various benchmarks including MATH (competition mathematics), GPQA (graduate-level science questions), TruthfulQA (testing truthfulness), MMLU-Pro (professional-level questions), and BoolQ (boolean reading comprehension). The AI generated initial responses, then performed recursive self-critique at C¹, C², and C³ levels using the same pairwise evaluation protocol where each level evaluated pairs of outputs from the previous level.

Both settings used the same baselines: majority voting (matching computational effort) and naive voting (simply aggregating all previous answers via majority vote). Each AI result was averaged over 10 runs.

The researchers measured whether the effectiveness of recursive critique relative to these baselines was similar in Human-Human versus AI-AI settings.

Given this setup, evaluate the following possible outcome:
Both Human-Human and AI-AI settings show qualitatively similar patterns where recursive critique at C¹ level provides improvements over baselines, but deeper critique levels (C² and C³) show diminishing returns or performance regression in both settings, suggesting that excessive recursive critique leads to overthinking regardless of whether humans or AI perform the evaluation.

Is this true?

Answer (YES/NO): NO